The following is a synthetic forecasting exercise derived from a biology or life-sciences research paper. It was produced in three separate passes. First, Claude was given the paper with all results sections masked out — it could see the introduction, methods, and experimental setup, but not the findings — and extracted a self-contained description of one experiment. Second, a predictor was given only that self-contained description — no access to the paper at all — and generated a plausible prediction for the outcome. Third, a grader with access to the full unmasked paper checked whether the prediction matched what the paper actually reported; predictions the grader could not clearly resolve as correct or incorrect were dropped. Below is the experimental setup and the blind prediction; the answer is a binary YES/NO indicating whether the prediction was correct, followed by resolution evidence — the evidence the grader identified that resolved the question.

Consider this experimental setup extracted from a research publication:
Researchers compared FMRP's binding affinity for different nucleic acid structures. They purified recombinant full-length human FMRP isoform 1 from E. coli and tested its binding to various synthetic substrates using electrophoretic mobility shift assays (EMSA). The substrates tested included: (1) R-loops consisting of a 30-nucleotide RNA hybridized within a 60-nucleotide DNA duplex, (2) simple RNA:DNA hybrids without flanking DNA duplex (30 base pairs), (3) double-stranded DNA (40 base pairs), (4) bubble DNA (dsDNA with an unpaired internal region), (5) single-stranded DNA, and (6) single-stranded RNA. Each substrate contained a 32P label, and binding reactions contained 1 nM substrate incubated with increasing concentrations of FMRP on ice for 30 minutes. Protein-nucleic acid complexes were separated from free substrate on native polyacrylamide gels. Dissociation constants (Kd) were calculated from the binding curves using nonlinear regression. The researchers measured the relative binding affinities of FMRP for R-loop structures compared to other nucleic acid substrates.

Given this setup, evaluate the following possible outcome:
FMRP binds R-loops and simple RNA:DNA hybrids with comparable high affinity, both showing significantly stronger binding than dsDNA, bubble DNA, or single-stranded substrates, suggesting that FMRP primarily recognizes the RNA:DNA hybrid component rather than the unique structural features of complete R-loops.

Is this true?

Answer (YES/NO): NO